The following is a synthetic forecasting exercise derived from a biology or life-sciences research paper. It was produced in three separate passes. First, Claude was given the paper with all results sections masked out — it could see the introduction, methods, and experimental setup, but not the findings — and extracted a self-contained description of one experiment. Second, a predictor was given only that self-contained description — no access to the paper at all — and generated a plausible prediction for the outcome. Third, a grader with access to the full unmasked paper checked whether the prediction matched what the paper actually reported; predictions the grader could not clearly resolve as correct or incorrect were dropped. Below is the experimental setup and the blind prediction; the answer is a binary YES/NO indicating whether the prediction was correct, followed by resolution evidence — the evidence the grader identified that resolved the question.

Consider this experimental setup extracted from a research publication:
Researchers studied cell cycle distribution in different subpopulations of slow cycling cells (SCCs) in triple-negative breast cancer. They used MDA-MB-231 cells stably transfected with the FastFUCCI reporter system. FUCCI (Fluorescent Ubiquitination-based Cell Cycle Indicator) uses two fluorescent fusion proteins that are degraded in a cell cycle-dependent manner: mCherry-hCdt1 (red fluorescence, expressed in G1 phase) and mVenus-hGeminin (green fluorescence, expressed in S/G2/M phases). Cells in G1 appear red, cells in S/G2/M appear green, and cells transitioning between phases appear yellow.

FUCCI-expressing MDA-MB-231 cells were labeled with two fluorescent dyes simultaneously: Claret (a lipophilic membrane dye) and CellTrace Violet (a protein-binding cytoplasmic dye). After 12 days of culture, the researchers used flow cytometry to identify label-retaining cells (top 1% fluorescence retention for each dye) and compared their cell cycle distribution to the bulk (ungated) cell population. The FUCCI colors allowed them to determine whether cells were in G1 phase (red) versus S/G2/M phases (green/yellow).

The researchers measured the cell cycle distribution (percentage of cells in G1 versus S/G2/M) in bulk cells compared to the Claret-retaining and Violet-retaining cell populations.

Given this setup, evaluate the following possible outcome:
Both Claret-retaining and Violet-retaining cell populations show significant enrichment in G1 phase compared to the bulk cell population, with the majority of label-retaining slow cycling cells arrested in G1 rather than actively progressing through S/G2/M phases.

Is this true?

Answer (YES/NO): YES